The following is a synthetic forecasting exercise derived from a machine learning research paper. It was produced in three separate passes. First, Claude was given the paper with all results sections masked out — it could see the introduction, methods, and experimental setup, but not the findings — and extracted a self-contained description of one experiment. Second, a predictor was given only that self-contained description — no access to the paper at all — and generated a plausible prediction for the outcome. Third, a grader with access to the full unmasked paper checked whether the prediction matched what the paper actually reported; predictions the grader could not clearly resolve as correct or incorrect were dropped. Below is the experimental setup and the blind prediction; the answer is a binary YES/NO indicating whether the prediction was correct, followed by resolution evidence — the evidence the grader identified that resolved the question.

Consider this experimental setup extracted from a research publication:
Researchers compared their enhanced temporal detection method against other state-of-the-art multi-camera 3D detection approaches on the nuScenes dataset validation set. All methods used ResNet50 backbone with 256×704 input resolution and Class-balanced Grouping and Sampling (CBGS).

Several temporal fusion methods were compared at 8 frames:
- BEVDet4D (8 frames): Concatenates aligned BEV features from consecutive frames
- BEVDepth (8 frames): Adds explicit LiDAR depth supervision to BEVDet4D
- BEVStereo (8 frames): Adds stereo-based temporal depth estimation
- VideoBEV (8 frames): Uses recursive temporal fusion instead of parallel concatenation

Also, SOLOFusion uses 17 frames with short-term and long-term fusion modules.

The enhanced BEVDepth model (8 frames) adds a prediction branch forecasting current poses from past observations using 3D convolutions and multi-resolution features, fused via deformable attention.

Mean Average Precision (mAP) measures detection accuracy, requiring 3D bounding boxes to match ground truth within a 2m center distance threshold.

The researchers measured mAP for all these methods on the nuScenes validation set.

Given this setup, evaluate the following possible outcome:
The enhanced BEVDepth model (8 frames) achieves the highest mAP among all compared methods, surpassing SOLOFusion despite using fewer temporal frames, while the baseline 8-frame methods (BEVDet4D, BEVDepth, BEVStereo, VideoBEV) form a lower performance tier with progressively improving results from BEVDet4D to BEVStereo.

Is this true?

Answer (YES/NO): NO